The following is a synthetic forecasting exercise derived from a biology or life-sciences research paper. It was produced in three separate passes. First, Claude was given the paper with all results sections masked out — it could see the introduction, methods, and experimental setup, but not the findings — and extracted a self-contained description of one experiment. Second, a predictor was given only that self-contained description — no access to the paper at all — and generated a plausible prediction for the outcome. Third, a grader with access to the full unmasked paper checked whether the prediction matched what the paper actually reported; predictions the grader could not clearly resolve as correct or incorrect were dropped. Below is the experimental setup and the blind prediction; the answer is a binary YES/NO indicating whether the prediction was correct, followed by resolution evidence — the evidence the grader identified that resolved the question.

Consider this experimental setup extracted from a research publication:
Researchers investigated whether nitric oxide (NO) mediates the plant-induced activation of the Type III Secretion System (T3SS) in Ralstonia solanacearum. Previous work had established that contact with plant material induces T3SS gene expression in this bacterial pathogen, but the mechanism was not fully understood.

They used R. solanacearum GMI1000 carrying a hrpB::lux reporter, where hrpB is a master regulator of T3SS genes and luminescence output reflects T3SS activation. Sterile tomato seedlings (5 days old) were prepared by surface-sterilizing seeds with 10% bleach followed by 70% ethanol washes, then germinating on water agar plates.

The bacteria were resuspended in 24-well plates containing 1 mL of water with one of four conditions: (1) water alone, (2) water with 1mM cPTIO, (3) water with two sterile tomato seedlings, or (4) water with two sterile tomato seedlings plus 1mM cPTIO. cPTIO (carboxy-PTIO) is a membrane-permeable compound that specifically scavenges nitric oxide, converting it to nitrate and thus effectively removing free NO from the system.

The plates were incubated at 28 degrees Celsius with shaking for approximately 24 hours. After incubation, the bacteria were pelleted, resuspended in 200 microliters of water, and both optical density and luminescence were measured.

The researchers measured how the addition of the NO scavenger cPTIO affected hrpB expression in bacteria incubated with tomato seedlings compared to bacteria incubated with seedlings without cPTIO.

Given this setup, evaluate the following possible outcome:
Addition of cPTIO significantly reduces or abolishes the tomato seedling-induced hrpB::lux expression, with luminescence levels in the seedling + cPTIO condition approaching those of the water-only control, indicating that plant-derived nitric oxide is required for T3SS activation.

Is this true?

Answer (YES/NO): YES